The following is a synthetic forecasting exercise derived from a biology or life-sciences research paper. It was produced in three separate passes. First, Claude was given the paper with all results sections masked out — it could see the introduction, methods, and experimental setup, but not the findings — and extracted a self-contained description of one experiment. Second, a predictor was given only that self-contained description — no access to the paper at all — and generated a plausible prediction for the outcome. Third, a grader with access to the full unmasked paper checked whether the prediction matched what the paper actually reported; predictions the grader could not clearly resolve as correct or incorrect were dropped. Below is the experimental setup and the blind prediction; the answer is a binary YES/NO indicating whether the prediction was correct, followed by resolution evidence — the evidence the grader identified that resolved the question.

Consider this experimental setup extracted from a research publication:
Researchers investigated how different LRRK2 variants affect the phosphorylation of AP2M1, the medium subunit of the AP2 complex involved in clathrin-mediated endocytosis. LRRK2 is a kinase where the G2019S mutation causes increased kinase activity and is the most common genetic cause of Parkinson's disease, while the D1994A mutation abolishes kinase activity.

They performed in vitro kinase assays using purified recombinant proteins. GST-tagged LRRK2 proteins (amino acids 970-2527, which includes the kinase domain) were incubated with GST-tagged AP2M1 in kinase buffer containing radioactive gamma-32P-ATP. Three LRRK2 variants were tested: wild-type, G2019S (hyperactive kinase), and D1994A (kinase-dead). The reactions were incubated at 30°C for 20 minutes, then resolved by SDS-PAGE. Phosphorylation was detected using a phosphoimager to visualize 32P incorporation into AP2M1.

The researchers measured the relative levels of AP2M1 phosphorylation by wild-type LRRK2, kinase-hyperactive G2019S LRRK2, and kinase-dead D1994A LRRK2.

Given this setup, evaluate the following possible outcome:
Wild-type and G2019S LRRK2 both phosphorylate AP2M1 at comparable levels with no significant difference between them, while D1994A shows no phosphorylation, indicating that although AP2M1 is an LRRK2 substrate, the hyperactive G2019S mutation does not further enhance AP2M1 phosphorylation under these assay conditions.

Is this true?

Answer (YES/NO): NO